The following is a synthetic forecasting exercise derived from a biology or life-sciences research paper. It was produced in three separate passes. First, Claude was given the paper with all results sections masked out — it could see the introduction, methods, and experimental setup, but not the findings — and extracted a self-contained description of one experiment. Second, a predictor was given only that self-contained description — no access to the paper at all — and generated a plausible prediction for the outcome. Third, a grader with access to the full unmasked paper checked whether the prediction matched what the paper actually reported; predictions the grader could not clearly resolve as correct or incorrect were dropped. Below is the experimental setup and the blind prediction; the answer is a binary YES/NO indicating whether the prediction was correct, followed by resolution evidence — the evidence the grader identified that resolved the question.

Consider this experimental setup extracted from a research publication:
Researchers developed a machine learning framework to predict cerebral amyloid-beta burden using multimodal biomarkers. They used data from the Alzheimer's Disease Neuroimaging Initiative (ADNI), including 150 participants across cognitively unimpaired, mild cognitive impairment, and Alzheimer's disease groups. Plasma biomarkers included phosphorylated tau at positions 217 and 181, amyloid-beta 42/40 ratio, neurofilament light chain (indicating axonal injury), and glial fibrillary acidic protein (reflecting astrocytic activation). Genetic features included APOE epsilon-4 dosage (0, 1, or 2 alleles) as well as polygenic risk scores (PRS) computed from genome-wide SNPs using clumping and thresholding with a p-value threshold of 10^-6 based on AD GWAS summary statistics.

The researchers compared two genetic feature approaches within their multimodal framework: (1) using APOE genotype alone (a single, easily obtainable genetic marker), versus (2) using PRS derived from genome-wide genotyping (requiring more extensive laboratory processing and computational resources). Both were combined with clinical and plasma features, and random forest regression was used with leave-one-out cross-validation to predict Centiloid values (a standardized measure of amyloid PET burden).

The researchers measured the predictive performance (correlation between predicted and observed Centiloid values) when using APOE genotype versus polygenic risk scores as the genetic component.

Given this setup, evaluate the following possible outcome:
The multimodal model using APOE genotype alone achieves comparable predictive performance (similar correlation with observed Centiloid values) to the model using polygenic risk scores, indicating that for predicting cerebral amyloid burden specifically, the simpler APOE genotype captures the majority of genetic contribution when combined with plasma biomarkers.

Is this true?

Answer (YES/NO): NO